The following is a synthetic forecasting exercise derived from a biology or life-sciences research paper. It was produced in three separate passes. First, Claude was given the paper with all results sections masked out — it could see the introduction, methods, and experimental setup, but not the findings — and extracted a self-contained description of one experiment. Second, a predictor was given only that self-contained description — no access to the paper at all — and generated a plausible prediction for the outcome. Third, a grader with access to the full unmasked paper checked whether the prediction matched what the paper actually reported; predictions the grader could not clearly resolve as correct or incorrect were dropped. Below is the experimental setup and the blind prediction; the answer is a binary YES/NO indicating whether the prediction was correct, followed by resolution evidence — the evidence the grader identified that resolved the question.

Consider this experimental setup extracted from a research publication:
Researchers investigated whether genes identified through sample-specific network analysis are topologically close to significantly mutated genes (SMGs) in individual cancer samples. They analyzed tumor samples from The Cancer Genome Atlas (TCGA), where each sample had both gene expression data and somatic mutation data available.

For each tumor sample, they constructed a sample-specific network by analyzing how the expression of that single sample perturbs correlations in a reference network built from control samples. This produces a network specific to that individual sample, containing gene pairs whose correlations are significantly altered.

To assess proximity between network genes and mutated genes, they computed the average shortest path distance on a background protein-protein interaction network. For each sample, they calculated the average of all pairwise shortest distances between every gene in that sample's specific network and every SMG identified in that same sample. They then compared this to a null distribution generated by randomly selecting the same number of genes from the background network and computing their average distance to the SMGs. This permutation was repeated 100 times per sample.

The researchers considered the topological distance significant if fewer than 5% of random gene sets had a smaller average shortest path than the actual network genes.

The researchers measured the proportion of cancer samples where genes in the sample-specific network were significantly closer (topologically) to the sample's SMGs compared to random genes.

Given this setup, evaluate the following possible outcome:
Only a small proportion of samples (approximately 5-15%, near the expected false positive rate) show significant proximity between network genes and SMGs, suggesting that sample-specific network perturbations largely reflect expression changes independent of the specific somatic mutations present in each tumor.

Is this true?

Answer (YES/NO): NO